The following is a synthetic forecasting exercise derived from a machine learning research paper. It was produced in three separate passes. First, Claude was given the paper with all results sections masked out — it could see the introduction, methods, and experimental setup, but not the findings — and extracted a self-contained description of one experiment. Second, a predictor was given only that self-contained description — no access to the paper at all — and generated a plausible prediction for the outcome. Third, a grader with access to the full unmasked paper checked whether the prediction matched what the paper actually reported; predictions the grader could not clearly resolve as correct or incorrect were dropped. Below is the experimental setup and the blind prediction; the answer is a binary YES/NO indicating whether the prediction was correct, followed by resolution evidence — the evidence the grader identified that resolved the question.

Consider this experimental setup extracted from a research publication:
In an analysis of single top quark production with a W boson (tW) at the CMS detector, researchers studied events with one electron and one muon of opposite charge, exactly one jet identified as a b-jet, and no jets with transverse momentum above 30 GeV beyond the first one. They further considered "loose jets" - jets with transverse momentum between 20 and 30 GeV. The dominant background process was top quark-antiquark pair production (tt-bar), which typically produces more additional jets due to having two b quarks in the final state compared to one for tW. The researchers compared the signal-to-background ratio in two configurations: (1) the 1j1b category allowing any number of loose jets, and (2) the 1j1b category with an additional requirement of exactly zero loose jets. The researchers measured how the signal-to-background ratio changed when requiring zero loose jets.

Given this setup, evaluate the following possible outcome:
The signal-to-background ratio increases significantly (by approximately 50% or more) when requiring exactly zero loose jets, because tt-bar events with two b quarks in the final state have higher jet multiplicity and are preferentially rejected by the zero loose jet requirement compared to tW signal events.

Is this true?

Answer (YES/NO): NO